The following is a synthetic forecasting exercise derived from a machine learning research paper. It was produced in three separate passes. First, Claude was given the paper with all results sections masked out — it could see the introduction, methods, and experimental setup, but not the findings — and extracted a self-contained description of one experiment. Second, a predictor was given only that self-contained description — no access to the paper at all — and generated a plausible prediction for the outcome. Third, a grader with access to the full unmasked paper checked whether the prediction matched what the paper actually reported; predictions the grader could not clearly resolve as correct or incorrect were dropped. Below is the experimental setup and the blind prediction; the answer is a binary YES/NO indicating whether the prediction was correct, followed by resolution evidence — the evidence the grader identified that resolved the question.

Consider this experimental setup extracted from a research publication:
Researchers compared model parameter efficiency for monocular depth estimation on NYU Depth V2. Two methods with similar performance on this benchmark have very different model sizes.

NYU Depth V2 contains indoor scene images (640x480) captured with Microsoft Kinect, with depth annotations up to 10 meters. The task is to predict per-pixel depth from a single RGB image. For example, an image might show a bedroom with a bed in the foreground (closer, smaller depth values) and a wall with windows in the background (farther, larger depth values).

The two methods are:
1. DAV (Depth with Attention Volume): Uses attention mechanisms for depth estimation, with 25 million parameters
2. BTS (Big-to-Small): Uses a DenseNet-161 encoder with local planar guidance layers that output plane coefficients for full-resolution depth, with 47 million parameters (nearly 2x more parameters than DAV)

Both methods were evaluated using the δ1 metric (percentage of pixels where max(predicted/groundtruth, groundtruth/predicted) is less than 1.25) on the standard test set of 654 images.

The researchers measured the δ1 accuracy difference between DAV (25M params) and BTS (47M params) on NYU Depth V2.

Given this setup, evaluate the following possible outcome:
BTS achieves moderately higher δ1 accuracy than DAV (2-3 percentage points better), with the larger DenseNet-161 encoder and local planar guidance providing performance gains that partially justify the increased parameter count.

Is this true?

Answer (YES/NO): NO